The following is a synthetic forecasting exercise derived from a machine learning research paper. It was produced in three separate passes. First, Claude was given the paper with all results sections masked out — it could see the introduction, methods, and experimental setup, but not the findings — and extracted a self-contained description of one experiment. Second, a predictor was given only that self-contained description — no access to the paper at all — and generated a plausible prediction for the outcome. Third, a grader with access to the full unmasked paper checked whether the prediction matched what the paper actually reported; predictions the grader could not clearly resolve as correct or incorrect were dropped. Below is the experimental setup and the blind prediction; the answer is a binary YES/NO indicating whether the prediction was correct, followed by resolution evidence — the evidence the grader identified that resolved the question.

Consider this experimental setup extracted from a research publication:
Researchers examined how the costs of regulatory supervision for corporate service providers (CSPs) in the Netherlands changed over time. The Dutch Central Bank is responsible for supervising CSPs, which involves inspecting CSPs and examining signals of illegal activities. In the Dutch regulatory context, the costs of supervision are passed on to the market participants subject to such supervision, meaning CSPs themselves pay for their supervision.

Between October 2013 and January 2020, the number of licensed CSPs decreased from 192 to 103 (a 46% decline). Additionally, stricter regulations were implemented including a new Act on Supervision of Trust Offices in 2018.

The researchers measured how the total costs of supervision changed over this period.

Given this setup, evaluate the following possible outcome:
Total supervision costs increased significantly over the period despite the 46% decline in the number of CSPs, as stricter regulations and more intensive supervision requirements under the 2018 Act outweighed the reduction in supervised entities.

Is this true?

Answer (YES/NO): YES